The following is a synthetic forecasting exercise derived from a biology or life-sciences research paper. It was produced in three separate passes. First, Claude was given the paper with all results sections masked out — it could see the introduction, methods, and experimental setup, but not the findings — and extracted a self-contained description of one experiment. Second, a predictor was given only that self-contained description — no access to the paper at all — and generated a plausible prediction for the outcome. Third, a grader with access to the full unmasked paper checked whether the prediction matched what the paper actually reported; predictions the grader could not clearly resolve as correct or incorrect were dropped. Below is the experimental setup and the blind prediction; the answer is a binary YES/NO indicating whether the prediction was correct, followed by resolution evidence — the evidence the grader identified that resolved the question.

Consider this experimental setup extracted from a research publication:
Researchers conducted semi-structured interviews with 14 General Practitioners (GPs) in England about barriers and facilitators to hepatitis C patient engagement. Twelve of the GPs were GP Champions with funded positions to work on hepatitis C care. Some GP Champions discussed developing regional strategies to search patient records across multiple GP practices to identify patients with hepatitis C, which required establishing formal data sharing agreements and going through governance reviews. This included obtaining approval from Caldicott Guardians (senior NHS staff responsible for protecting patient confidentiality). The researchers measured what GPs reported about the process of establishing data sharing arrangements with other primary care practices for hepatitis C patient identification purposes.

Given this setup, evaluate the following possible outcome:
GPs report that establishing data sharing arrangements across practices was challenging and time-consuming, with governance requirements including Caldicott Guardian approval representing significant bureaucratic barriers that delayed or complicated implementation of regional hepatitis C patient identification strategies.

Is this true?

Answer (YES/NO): YES